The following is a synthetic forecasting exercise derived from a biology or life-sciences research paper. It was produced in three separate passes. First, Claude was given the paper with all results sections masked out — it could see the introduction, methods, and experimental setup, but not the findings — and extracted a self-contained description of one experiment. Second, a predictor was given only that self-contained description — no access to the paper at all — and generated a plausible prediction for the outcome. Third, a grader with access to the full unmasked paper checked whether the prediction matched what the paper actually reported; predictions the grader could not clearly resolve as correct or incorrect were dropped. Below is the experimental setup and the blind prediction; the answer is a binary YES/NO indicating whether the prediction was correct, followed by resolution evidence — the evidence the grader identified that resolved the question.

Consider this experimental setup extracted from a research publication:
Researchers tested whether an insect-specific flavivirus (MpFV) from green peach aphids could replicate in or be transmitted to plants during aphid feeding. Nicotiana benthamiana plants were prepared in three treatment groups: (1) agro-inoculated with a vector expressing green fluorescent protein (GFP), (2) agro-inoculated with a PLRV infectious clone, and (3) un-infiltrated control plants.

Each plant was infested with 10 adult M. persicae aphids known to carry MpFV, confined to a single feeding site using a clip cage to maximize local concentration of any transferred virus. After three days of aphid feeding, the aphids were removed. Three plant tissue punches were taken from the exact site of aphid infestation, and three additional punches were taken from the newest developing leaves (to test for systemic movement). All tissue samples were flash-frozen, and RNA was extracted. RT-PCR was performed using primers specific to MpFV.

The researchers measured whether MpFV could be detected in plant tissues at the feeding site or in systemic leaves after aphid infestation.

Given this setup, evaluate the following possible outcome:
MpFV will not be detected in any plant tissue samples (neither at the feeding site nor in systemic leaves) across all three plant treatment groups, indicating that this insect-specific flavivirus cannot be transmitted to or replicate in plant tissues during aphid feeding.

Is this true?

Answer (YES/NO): YES